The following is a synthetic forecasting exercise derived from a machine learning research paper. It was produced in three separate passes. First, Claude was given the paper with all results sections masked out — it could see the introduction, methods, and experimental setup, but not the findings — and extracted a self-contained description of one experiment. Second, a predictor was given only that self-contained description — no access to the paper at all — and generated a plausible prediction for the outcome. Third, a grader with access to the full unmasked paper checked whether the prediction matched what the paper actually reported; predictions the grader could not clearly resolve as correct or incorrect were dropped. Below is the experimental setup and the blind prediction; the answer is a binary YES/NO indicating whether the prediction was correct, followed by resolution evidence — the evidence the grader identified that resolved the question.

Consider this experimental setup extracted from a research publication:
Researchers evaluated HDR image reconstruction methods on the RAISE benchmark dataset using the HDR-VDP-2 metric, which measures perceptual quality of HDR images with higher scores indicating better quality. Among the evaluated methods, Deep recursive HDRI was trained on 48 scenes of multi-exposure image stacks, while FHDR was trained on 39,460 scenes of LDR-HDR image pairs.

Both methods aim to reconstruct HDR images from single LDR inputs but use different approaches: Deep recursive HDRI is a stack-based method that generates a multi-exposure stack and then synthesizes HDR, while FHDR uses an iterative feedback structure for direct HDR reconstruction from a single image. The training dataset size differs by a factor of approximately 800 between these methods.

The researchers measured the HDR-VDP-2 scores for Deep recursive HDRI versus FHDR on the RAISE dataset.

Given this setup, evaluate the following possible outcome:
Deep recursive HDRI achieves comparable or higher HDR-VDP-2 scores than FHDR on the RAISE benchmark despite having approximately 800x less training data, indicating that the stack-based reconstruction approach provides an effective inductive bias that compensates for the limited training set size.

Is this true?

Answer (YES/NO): NO